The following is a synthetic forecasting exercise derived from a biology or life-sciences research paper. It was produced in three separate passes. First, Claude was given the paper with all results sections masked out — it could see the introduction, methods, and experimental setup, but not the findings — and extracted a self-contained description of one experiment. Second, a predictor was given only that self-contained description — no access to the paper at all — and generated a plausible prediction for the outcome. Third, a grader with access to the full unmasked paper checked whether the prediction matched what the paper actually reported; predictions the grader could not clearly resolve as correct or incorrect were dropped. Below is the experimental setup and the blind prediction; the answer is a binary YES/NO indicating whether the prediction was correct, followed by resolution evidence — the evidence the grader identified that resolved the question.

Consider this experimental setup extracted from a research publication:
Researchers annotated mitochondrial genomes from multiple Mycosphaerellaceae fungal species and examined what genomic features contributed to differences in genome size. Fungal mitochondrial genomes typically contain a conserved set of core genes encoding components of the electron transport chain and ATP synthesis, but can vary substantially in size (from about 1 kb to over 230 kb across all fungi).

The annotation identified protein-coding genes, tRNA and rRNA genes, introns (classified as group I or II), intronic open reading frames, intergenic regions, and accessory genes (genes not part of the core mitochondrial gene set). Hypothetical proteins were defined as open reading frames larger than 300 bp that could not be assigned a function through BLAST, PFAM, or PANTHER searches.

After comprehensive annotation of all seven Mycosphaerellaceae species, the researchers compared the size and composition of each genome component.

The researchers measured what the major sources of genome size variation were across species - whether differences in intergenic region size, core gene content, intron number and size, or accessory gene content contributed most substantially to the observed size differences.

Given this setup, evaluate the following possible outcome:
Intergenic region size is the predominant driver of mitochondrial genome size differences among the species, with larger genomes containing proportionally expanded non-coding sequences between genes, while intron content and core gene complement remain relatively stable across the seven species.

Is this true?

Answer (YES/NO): NO